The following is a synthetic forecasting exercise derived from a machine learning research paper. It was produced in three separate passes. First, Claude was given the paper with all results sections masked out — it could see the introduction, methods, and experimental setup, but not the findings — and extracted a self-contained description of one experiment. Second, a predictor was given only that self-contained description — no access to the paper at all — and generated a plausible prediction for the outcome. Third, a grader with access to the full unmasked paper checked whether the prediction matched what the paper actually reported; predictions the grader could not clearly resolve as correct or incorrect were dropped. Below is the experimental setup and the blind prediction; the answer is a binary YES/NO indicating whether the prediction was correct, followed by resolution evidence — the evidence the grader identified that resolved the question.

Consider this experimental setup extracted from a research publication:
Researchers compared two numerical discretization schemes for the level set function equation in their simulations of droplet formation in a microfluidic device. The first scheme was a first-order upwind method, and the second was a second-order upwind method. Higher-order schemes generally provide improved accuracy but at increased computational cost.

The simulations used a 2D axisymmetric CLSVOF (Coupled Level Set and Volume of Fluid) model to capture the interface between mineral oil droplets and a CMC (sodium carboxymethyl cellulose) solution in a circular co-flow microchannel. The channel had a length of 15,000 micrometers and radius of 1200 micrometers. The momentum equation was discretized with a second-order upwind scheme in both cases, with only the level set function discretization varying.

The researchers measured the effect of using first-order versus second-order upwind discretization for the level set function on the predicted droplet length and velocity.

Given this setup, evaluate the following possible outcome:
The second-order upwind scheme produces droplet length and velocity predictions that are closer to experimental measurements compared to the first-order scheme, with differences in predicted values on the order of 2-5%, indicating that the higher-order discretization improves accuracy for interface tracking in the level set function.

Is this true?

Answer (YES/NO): NO